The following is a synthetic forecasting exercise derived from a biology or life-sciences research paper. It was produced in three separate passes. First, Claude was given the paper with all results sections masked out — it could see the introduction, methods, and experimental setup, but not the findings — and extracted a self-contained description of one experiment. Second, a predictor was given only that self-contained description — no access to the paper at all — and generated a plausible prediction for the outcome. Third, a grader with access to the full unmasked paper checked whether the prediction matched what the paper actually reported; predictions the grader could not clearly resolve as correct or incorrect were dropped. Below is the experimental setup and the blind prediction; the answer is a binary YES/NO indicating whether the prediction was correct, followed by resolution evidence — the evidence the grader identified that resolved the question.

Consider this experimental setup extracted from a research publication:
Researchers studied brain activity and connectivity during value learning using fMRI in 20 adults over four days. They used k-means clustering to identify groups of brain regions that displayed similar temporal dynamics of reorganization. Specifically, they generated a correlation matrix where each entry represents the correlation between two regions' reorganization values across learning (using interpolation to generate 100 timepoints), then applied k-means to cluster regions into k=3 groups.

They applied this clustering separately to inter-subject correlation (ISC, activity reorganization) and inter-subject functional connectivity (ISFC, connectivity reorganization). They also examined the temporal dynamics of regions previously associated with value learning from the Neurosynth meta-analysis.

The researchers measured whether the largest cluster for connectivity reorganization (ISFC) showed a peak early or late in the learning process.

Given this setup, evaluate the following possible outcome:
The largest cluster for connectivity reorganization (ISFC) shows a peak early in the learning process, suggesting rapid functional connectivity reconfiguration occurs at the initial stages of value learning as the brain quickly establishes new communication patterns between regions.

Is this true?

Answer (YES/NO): NO